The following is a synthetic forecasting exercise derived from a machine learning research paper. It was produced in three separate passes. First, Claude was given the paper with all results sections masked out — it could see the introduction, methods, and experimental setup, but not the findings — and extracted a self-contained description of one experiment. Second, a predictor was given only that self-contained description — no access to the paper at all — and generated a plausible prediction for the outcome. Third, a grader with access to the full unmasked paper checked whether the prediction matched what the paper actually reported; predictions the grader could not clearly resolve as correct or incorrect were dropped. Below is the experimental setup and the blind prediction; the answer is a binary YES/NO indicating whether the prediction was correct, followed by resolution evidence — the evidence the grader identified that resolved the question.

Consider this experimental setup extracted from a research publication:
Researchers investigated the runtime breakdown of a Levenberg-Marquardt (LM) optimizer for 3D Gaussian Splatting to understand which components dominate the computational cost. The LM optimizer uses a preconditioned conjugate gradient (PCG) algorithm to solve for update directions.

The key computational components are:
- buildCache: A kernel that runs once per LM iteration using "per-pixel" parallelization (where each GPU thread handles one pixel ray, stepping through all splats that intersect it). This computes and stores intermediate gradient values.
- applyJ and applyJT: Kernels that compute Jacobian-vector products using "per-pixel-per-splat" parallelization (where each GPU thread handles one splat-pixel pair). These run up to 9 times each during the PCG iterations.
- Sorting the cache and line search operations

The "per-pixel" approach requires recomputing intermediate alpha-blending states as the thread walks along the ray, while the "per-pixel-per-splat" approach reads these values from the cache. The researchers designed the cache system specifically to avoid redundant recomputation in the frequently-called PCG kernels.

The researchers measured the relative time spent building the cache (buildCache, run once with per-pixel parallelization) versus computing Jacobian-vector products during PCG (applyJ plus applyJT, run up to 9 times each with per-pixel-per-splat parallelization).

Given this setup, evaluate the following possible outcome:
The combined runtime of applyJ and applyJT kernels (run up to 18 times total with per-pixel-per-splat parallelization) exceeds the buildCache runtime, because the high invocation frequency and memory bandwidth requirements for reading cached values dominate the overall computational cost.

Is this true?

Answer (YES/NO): YES